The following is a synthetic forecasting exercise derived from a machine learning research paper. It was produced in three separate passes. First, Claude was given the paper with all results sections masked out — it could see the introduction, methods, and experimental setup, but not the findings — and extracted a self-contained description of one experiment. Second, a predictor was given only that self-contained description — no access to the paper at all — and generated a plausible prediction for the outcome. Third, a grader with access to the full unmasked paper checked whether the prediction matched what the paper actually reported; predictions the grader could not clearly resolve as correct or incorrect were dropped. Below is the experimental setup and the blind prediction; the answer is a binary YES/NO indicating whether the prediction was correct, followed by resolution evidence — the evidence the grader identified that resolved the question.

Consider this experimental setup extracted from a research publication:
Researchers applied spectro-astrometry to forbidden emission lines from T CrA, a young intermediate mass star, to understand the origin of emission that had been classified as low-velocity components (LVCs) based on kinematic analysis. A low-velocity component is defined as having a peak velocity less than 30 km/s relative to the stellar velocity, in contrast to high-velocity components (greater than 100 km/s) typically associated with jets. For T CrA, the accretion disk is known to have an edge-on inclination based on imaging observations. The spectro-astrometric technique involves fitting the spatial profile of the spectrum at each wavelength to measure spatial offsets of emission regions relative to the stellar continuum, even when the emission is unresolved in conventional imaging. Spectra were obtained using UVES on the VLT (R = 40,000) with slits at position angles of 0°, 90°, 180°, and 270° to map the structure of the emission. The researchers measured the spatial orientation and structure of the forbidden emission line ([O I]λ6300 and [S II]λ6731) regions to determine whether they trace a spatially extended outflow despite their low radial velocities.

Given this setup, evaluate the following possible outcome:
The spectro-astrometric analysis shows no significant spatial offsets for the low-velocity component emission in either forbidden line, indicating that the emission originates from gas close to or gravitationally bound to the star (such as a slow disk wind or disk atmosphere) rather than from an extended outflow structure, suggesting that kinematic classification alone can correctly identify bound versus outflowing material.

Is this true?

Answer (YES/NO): NO